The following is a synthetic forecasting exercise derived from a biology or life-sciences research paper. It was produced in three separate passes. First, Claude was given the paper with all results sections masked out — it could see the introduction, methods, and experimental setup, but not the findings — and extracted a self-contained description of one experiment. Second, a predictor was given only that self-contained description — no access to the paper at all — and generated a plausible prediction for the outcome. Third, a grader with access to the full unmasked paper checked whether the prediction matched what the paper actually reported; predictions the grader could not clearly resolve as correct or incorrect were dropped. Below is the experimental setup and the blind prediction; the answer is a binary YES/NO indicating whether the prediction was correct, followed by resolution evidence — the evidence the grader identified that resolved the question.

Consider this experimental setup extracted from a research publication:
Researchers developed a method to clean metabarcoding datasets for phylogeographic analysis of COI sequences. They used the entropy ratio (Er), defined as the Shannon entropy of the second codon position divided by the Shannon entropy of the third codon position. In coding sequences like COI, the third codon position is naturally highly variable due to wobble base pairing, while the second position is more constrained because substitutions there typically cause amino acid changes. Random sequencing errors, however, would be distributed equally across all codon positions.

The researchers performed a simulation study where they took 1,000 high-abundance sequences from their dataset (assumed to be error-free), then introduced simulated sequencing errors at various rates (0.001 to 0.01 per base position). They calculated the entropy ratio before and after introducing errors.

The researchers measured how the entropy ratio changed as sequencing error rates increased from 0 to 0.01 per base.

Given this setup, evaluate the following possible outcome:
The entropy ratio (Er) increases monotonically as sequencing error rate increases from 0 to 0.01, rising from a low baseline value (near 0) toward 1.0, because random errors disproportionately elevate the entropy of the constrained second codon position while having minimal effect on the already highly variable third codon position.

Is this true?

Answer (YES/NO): NO